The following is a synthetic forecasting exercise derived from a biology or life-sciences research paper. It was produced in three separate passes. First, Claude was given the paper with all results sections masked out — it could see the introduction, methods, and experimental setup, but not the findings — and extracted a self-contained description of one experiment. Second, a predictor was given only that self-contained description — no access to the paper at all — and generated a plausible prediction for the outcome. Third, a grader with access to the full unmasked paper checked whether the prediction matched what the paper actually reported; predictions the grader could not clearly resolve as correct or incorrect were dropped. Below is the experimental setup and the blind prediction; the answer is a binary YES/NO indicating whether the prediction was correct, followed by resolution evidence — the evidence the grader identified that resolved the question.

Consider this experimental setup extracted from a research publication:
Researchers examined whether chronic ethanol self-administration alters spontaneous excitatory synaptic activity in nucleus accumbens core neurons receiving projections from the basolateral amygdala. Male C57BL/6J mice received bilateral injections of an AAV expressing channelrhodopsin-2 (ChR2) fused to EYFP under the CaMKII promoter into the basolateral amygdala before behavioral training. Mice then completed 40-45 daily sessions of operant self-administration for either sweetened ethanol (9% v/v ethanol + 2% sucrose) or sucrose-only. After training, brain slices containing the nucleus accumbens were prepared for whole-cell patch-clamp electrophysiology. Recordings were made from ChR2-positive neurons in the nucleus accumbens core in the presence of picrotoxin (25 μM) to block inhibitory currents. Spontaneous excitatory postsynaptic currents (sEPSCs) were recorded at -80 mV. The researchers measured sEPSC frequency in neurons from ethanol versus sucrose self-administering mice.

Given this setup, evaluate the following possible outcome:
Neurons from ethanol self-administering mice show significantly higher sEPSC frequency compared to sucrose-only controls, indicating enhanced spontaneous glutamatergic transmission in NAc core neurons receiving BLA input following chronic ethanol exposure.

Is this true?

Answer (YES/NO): YES